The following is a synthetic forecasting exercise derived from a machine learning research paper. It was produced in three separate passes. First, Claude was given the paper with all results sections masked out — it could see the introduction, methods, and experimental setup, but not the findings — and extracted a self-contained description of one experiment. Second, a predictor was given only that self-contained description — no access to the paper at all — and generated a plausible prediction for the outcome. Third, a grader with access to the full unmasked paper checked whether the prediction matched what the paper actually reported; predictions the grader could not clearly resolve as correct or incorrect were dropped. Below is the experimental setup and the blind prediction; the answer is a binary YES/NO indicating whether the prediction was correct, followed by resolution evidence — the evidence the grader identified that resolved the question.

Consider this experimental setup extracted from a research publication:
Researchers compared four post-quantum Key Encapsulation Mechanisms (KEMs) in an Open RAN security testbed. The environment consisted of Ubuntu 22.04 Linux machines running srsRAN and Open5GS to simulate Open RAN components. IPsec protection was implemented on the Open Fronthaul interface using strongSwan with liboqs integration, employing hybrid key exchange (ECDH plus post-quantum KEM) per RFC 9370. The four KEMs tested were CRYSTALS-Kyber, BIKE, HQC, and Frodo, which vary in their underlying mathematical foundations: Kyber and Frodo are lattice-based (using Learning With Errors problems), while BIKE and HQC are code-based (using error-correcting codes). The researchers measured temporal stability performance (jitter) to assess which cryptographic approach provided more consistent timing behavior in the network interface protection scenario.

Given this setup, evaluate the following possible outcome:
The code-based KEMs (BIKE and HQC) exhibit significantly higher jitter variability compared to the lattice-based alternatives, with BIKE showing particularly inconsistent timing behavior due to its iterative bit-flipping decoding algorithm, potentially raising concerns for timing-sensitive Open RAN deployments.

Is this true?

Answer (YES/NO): NO